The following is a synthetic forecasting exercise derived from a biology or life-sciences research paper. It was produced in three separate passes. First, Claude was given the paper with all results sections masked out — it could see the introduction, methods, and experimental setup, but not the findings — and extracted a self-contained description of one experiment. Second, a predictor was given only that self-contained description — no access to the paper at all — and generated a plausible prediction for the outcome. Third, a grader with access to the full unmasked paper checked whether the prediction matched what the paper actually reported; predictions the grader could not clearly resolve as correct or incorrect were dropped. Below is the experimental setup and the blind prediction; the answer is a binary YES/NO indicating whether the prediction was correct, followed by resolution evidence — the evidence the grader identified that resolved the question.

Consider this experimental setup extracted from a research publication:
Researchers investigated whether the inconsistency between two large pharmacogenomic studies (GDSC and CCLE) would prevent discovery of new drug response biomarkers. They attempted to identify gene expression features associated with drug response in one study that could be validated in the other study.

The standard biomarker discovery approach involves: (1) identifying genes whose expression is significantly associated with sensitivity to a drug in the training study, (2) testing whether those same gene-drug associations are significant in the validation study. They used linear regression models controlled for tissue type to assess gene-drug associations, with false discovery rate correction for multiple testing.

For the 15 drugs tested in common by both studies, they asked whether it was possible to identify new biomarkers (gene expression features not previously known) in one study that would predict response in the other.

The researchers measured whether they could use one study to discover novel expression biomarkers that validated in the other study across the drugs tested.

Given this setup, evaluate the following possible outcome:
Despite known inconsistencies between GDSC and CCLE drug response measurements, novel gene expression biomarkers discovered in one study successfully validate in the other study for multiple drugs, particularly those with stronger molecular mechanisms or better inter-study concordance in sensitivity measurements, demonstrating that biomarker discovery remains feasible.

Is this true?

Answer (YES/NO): YES